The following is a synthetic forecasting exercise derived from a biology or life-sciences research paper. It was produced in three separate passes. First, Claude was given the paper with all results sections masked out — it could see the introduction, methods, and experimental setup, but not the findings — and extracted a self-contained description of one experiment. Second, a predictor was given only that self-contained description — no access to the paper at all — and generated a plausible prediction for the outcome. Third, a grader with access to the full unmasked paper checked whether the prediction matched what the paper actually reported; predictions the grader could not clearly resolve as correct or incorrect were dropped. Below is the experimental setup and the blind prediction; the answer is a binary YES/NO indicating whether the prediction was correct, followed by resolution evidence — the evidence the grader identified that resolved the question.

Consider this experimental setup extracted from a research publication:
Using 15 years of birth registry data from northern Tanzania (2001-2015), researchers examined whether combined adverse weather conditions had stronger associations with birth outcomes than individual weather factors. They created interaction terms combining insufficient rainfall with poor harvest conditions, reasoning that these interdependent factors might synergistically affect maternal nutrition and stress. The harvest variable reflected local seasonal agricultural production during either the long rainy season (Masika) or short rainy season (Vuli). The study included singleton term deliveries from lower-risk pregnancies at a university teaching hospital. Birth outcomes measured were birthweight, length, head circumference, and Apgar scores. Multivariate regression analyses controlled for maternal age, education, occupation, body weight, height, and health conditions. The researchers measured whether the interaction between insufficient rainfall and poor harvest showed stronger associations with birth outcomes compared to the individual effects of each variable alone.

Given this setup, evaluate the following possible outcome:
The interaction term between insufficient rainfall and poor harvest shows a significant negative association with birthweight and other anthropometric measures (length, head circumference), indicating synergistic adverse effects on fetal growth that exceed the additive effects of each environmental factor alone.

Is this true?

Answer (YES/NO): NO